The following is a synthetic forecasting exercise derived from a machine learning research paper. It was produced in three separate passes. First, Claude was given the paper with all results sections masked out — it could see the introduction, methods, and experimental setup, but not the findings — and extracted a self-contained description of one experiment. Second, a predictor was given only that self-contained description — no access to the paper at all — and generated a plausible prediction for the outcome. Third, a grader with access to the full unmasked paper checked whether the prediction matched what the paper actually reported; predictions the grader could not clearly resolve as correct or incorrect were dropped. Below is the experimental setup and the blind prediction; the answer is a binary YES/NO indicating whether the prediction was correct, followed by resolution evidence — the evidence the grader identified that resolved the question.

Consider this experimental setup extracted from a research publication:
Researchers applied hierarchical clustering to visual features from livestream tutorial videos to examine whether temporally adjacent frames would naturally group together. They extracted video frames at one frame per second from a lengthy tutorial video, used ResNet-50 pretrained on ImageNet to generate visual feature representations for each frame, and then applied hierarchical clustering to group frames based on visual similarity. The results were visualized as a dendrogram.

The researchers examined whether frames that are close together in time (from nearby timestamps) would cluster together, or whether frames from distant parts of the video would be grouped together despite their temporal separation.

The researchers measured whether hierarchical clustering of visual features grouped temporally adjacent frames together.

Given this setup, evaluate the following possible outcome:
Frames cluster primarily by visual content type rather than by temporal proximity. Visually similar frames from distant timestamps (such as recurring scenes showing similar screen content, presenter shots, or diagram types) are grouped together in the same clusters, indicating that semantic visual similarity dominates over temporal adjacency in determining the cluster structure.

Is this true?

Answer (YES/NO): YES